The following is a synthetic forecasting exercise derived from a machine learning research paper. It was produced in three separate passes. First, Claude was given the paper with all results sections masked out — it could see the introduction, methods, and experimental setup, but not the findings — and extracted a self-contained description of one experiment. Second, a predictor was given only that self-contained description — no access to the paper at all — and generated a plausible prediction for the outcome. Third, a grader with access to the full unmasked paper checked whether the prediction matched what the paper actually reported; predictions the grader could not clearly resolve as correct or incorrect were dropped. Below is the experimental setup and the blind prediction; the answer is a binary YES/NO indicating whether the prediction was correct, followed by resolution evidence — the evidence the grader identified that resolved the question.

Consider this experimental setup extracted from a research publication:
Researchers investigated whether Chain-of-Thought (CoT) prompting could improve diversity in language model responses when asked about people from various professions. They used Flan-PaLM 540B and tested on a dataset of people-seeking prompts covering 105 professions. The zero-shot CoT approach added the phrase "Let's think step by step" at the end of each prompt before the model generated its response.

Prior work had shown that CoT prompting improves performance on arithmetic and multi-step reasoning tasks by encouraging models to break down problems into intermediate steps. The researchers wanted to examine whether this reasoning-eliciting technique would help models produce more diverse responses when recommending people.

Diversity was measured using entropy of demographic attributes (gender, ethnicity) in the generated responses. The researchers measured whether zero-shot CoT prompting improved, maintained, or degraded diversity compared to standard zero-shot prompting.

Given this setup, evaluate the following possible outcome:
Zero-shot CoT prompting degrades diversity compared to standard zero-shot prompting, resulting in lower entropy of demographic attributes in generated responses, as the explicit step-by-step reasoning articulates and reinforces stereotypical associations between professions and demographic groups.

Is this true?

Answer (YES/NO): NO